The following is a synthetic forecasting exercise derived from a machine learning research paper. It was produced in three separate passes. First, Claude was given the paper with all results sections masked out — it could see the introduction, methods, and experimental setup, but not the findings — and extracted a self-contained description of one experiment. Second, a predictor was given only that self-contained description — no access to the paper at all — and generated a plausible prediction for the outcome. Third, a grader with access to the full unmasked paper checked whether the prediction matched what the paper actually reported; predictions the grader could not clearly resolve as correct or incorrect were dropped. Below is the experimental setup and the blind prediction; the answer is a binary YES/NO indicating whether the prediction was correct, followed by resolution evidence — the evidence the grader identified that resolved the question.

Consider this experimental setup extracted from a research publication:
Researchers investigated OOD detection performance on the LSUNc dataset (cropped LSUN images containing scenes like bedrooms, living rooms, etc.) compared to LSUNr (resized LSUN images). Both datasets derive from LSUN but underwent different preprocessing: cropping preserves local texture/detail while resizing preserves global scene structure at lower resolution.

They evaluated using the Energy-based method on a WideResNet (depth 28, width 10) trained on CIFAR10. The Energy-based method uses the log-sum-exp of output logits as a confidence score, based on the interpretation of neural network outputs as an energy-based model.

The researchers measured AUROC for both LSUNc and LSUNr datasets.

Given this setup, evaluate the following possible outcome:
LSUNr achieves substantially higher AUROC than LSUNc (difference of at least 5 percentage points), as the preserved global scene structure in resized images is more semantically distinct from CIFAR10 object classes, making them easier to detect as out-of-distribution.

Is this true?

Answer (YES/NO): NO